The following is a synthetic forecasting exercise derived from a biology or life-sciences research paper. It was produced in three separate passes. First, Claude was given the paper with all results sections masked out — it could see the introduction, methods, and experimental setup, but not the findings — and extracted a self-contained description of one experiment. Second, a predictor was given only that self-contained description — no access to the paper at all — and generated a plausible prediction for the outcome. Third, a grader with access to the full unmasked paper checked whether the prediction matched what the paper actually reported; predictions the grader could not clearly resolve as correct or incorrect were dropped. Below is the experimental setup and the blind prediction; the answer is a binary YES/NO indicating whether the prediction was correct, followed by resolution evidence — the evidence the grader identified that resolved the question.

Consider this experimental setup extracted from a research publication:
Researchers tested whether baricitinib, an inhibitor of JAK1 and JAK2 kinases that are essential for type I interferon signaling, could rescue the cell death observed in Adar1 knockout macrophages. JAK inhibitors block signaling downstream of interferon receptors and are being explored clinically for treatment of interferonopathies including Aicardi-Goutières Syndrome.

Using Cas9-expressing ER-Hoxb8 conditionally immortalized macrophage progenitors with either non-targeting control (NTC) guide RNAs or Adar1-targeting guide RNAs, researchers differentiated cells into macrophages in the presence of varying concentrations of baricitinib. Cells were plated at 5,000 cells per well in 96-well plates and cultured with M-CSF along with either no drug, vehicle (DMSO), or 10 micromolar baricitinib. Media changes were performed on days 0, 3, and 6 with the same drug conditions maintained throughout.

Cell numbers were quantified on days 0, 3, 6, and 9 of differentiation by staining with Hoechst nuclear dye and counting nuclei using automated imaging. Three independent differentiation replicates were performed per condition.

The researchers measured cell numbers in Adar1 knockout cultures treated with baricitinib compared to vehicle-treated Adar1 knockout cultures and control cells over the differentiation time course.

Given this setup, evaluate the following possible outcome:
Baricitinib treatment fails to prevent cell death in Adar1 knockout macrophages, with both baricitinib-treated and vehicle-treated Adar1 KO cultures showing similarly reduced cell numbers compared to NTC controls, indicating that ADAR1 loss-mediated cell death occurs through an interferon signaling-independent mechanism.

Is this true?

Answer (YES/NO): NO